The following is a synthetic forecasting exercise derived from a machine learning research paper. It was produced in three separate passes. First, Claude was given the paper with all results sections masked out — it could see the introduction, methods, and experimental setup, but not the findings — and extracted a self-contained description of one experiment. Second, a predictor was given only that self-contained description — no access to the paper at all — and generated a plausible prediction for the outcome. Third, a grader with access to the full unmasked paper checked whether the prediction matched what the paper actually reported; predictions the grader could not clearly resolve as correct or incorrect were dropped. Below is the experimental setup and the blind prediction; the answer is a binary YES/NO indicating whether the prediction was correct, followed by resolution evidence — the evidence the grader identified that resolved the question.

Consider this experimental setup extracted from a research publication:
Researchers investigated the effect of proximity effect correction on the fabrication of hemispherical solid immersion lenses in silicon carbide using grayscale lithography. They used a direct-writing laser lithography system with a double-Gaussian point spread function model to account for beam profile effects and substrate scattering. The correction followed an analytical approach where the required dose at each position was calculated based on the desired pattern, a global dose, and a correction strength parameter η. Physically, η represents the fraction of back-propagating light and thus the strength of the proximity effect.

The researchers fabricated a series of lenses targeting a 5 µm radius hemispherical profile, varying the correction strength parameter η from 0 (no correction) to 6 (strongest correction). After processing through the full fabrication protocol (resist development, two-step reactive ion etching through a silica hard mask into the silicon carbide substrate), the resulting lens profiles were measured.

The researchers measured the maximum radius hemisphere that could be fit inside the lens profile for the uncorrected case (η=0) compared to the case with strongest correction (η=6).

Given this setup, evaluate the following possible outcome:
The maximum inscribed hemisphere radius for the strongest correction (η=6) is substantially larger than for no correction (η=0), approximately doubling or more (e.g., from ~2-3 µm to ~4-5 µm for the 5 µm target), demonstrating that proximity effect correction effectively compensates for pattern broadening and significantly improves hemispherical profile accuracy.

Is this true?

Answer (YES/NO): YES